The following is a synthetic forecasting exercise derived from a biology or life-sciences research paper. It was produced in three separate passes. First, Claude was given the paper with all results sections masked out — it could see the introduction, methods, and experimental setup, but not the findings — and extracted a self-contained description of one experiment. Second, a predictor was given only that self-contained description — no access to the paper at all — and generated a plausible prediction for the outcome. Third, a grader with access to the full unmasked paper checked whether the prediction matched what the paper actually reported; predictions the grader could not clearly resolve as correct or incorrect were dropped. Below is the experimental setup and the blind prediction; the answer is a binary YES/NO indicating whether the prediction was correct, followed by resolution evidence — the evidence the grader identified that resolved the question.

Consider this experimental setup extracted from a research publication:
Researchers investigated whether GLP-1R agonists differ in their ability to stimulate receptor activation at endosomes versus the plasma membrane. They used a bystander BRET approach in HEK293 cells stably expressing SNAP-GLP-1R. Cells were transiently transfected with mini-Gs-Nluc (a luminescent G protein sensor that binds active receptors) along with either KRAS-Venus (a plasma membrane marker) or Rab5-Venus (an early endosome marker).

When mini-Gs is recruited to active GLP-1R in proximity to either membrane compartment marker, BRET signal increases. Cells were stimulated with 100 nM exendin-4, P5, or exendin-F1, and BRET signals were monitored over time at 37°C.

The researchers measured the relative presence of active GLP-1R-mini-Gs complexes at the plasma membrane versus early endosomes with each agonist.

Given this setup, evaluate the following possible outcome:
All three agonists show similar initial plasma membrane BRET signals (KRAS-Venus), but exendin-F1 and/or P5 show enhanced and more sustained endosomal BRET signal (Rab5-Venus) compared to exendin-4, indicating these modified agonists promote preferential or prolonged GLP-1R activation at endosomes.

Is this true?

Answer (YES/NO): NO